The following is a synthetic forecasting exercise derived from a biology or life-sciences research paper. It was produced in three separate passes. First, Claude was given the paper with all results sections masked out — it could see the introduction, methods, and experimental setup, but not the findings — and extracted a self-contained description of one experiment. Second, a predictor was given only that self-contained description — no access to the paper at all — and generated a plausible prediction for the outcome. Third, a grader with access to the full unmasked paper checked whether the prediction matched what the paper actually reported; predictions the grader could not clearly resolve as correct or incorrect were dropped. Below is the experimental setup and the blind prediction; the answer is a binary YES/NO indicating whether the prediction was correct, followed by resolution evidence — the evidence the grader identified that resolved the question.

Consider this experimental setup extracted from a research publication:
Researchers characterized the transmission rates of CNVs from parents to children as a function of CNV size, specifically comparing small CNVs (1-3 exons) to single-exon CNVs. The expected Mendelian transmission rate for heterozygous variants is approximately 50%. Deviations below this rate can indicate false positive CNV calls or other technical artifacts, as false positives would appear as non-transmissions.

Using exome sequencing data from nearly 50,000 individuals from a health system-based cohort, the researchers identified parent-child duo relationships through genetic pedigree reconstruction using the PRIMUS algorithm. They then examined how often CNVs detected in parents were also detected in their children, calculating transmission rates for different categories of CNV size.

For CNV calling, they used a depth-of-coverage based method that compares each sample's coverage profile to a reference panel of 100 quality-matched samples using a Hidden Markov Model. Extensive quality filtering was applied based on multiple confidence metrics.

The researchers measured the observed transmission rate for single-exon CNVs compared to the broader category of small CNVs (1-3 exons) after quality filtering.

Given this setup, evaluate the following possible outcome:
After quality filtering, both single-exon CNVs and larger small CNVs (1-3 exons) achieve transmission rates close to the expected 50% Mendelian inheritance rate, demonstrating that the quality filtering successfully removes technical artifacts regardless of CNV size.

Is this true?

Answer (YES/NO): NO